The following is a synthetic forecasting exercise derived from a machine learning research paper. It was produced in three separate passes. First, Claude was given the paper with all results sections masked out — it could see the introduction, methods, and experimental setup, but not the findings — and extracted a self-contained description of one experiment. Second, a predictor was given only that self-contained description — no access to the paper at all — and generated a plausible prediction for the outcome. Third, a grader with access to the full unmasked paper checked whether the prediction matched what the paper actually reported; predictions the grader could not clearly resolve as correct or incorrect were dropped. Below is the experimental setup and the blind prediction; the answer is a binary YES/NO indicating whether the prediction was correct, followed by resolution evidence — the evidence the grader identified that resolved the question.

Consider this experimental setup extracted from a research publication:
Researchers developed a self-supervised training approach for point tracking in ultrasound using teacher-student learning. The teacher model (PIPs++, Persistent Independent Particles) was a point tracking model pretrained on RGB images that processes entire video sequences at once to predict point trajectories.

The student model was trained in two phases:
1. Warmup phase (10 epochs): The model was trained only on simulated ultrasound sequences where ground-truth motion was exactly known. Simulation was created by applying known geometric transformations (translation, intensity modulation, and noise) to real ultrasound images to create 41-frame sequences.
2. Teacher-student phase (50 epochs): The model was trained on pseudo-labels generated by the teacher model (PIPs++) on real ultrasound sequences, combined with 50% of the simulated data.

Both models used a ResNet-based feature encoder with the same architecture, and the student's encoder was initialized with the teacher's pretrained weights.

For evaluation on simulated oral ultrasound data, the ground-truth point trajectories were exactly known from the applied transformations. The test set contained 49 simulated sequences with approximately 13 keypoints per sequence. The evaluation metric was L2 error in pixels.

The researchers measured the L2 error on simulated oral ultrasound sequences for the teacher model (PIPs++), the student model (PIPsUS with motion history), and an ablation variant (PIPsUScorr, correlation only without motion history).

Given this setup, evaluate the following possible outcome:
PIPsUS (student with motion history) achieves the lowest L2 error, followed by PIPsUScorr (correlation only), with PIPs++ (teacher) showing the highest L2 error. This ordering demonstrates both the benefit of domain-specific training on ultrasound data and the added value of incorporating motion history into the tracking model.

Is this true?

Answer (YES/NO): NO